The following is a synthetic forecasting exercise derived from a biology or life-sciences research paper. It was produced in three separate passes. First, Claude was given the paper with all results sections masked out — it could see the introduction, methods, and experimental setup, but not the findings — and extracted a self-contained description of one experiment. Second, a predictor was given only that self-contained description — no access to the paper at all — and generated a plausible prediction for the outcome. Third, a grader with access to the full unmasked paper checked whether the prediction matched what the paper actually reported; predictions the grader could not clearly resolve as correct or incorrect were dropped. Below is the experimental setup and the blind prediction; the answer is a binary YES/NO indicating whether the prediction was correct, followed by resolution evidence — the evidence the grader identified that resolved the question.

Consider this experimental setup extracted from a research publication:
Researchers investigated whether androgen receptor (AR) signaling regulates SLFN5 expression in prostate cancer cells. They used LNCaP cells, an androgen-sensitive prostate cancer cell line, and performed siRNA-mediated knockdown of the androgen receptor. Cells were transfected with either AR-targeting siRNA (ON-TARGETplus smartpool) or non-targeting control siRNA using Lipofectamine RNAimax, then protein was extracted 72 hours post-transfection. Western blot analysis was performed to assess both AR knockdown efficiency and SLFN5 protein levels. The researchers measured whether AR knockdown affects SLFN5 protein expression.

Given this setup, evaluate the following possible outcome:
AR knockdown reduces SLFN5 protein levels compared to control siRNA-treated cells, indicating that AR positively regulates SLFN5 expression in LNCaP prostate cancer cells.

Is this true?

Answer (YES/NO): NO